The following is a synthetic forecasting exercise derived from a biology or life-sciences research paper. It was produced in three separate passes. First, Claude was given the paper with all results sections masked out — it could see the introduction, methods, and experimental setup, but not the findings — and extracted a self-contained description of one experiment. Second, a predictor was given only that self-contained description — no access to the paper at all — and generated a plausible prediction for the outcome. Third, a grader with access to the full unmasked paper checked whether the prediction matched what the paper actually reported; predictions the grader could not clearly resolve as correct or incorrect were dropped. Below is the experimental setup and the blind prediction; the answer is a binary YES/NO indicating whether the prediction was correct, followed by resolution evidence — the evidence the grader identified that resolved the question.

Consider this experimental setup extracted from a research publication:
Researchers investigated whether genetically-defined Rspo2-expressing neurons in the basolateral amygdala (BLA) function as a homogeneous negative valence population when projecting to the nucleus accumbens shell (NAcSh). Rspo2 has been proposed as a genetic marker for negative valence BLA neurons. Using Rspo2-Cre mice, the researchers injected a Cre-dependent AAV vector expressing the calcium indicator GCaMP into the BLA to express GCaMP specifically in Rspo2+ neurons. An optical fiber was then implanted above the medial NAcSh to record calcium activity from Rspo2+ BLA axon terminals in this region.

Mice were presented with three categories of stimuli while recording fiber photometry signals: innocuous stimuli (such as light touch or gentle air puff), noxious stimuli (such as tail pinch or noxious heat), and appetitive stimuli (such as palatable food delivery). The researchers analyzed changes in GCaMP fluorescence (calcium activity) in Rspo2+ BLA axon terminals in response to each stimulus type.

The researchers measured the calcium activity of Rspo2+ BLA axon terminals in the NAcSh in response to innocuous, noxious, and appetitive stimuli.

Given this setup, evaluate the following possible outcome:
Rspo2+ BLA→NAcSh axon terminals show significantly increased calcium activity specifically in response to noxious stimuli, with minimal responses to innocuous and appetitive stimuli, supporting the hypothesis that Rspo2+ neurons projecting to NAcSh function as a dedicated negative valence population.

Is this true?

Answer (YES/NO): NO